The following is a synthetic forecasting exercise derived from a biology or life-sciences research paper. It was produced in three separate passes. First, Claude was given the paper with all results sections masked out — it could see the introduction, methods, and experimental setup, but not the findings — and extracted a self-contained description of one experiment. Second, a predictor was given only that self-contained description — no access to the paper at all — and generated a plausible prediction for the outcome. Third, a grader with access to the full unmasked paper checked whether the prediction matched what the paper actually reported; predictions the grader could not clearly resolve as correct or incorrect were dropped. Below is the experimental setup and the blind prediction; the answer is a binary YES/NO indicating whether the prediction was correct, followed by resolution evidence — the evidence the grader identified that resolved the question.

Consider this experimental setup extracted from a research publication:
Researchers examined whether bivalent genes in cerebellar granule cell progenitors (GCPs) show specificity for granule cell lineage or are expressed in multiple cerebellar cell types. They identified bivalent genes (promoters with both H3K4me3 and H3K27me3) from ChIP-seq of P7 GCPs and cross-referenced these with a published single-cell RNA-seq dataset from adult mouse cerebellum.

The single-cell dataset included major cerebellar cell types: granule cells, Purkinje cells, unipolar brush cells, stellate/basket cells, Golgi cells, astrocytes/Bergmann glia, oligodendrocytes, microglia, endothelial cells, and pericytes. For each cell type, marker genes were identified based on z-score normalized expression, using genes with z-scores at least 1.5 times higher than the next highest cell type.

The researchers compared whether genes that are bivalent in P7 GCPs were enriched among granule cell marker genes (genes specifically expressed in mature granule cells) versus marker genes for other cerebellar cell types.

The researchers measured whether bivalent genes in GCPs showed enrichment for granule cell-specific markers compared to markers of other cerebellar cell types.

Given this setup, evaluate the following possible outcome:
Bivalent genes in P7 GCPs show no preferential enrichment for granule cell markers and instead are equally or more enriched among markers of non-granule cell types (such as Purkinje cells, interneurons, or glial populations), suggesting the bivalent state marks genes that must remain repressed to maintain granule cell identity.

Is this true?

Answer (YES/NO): YES